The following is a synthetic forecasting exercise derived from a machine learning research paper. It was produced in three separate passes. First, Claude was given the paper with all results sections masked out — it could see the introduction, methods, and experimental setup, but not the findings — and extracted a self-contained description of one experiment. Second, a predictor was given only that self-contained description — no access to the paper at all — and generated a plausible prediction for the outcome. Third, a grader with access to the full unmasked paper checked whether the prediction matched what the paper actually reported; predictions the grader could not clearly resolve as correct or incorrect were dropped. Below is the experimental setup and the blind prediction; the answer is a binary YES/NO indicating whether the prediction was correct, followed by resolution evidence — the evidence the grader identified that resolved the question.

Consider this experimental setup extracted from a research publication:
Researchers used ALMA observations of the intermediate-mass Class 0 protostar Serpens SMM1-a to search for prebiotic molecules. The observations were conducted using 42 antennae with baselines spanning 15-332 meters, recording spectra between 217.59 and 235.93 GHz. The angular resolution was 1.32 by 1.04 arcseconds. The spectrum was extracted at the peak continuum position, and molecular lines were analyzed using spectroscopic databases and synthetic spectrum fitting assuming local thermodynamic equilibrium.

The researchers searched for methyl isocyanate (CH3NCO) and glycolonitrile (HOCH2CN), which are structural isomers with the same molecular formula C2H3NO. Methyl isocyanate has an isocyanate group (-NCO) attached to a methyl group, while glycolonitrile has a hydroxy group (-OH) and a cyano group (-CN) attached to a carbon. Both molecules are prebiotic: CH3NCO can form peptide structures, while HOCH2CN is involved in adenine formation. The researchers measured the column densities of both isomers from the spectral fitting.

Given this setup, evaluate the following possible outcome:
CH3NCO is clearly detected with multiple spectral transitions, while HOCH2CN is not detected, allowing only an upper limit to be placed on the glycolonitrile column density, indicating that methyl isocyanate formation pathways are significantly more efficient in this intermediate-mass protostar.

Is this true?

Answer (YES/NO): NO